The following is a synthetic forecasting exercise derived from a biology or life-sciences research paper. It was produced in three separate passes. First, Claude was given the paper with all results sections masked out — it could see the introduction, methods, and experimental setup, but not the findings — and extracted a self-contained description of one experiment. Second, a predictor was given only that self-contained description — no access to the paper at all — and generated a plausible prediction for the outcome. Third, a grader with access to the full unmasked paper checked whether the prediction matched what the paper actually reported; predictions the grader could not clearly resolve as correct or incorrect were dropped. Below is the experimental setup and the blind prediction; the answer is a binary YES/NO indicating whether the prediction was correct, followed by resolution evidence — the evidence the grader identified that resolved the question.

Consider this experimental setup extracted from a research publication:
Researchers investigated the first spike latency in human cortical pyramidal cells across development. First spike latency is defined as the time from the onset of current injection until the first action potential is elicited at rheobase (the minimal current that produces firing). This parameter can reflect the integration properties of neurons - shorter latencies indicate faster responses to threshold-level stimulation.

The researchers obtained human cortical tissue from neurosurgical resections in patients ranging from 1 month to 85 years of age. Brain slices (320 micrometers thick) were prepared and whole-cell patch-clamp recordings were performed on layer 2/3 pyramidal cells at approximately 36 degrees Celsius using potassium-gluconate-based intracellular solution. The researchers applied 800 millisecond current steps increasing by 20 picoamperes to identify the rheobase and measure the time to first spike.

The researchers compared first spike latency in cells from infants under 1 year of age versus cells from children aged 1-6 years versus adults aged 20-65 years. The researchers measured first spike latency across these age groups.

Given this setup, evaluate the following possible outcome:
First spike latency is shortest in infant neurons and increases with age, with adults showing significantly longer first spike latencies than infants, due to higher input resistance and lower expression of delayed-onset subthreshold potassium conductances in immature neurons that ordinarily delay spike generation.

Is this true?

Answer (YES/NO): NO